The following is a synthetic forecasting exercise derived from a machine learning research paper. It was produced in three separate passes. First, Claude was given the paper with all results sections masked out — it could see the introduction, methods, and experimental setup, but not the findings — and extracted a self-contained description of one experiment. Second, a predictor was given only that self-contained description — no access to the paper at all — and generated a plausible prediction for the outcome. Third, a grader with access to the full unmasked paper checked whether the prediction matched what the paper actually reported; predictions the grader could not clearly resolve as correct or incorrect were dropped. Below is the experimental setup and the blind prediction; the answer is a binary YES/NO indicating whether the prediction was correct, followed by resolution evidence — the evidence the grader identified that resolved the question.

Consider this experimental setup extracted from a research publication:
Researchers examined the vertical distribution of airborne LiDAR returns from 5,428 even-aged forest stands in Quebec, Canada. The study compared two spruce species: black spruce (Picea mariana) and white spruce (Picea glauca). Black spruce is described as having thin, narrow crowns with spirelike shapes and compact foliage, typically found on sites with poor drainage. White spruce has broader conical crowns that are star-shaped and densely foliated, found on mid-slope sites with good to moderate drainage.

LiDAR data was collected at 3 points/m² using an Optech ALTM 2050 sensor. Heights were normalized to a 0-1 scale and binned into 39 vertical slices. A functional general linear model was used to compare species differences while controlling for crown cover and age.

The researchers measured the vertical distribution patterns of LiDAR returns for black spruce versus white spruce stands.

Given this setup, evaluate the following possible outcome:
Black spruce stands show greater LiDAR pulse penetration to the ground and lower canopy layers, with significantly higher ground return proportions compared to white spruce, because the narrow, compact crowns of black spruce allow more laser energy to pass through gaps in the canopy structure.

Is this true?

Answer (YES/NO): NO